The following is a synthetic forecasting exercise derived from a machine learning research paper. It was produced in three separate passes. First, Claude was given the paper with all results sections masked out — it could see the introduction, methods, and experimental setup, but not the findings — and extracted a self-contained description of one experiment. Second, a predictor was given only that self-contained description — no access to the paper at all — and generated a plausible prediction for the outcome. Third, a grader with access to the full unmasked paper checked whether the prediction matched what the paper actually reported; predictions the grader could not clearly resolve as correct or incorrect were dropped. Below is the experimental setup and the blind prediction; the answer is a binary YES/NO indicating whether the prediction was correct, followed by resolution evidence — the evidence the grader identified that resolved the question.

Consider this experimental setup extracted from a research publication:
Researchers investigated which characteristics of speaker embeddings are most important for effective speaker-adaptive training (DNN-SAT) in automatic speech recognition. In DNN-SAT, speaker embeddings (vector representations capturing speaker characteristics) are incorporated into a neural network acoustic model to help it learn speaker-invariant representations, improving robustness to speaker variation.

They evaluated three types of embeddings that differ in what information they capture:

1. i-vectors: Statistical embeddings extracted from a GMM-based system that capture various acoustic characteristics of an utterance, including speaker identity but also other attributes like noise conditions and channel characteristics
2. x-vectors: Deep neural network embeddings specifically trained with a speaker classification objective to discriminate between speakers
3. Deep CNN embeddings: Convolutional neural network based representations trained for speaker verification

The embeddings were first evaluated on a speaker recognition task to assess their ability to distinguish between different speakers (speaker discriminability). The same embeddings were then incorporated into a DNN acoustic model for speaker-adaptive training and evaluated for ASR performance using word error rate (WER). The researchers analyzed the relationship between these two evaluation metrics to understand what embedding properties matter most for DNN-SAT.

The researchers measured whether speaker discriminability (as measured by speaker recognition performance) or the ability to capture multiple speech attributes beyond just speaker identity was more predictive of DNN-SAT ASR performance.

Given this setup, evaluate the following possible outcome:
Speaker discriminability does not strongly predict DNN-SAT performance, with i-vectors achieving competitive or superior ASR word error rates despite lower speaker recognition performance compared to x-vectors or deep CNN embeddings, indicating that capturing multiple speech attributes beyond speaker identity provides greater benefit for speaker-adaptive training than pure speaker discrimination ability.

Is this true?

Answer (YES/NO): YES